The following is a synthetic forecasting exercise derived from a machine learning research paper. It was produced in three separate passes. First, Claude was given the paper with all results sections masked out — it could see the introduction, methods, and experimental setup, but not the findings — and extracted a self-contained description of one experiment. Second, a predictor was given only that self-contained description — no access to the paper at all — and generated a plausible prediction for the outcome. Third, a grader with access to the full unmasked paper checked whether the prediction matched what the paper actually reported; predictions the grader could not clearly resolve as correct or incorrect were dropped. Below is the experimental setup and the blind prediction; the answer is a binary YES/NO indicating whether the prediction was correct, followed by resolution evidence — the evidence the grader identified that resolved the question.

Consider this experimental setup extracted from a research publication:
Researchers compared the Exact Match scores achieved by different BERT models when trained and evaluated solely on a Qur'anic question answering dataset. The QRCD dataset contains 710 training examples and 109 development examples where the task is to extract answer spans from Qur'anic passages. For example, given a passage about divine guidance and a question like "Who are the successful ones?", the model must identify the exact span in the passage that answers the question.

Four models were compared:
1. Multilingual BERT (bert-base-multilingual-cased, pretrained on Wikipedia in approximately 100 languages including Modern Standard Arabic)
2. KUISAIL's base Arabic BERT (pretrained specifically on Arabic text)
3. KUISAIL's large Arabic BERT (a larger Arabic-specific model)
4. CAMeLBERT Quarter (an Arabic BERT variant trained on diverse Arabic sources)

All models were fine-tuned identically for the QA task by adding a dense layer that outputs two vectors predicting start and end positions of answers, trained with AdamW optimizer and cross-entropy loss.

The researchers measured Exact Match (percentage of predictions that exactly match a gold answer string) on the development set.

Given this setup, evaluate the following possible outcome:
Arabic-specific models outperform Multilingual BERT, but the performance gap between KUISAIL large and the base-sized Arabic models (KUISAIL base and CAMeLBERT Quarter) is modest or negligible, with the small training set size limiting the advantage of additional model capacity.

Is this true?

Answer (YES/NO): YES